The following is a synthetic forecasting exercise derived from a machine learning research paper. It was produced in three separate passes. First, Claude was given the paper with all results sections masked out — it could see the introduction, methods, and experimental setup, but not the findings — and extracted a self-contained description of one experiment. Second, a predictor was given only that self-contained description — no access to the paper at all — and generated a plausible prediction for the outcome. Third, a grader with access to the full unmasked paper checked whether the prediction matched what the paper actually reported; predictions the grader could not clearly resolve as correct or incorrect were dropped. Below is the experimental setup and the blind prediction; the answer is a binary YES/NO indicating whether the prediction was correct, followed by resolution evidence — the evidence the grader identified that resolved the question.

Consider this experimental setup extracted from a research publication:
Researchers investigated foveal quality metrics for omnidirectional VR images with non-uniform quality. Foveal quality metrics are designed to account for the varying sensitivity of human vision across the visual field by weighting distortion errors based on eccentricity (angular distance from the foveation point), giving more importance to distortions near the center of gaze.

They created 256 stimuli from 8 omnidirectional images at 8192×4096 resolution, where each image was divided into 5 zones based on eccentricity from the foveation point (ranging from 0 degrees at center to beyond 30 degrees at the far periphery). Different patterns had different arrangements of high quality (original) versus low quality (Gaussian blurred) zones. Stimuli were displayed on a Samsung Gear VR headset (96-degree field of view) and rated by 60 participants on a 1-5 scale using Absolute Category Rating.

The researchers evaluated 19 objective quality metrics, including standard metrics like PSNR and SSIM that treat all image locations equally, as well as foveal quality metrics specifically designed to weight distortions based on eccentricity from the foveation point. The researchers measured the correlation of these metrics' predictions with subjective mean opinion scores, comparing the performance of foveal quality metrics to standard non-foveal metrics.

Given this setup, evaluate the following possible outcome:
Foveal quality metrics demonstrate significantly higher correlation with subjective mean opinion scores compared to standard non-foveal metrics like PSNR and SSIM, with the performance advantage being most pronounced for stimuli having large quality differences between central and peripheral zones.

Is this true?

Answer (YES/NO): NO